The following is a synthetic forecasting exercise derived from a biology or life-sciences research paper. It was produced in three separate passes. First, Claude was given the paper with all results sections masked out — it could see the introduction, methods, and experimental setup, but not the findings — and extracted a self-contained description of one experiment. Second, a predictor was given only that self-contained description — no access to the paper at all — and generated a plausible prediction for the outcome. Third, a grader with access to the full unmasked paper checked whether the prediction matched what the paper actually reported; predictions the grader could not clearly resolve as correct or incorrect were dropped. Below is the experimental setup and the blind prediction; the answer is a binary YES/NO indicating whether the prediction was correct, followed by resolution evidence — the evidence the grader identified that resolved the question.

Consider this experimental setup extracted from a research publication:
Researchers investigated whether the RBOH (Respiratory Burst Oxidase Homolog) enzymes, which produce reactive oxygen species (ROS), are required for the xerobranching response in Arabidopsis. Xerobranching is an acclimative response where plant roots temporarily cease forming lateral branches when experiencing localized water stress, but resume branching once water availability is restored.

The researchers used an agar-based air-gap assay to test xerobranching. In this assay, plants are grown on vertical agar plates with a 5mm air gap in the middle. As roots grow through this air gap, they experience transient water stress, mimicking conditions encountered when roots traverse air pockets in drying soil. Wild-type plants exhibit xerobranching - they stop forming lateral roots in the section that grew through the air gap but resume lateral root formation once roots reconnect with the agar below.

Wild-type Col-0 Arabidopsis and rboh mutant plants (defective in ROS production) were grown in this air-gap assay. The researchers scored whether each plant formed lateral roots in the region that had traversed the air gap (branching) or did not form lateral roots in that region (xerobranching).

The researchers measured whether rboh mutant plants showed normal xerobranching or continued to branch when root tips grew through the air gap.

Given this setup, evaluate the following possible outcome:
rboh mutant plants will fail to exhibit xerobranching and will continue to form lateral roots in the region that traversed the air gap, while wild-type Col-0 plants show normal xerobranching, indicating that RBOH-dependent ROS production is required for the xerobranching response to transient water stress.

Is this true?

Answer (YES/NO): YES